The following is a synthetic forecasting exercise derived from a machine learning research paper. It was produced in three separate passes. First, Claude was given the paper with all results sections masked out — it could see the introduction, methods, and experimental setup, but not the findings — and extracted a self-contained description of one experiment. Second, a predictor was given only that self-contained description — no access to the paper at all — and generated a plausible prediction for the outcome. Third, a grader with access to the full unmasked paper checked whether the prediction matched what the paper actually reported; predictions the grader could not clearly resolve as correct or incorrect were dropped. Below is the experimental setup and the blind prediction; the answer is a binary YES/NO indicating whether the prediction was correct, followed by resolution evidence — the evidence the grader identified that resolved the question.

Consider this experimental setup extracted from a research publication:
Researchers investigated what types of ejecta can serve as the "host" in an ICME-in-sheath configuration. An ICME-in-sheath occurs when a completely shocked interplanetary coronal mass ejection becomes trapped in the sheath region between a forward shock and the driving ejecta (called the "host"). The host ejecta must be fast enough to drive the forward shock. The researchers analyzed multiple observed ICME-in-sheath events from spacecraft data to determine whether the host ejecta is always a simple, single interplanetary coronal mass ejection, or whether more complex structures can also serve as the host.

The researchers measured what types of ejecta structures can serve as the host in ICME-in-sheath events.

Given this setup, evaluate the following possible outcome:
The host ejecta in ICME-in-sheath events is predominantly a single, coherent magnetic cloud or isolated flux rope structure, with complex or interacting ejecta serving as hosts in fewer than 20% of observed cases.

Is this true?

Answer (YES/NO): NO